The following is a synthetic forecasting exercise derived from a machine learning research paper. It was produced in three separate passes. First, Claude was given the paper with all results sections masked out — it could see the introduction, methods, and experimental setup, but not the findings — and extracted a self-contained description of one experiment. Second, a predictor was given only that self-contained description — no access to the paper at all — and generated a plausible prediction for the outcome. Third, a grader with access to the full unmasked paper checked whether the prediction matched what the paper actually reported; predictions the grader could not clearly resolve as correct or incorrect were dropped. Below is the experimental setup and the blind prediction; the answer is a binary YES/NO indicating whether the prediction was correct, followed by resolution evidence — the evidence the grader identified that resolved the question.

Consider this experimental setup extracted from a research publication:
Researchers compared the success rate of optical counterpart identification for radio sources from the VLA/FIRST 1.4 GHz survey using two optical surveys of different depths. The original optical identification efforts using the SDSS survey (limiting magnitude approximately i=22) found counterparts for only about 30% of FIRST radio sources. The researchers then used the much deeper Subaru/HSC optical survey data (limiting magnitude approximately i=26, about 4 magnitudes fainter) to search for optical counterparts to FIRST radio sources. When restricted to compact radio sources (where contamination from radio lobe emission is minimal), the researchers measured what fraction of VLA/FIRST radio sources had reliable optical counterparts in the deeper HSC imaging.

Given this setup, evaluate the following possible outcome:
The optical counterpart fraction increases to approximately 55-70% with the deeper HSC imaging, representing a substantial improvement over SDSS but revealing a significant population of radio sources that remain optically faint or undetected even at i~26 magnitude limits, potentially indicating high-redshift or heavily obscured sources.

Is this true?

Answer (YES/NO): NO